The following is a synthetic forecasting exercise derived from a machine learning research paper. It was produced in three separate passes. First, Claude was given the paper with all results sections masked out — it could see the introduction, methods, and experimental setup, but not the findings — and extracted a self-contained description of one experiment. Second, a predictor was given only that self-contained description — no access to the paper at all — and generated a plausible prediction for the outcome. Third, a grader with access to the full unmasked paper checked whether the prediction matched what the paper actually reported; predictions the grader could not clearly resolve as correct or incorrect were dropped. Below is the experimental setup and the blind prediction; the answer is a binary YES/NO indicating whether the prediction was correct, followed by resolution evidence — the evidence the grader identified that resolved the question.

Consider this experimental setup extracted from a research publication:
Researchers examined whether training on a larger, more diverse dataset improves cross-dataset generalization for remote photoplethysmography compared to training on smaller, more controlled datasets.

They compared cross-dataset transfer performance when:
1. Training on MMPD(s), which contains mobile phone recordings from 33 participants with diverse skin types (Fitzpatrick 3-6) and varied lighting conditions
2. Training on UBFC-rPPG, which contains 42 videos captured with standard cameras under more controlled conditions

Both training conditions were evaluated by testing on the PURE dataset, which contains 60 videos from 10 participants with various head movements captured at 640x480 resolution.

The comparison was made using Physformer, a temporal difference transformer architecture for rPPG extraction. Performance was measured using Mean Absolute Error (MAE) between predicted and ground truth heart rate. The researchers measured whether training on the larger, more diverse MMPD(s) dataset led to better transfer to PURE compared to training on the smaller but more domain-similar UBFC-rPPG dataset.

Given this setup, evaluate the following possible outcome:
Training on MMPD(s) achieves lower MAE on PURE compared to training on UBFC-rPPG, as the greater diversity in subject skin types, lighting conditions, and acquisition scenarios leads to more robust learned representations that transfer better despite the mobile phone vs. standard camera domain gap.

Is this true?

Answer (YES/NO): NO